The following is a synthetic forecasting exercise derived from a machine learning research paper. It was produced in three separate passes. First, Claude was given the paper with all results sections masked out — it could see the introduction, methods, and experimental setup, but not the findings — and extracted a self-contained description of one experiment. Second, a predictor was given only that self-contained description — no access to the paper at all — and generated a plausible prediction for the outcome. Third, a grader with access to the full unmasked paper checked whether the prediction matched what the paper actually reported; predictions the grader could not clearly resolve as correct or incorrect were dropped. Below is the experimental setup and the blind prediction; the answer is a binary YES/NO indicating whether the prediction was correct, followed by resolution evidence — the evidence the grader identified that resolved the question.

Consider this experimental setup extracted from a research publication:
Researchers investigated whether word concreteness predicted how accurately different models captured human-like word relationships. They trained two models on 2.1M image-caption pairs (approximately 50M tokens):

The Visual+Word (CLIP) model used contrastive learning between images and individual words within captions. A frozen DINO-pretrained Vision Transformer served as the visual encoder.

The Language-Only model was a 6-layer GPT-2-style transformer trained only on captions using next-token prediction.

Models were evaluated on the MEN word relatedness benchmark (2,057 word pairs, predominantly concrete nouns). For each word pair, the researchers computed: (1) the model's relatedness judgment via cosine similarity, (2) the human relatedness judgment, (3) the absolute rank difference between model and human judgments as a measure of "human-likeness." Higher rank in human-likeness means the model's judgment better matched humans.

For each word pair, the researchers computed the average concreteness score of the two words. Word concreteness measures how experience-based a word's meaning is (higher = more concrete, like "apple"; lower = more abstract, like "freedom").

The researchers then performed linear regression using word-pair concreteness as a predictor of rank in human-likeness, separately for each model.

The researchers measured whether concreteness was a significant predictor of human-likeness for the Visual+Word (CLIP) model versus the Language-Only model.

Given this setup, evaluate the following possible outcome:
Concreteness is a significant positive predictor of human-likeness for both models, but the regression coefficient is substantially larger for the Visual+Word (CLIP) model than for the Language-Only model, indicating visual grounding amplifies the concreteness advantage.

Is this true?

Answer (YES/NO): NO